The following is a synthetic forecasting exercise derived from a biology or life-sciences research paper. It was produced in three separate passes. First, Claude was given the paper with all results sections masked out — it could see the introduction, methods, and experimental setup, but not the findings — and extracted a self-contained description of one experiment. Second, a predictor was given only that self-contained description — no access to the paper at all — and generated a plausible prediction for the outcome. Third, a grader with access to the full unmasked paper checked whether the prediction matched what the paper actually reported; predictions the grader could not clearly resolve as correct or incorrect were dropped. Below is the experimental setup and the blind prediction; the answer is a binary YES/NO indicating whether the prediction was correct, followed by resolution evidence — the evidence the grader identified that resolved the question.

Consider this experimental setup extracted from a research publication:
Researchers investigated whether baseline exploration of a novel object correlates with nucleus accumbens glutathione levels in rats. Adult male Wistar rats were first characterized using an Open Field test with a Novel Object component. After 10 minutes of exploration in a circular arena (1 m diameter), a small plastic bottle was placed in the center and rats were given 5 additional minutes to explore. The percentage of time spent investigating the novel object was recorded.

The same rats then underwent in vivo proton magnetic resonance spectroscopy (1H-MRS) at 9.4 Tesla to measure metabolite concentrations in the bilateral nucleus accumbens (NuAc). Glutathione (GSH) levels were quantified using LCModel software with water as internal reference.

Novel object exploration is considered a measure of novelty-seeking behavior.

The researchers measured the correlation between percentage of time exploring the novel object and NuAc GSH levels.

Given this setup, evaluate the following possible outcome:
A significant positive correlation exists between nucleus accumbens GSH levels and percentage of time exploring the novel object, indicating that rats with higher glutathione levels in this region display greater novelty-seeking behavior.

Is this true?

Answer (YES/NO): NO